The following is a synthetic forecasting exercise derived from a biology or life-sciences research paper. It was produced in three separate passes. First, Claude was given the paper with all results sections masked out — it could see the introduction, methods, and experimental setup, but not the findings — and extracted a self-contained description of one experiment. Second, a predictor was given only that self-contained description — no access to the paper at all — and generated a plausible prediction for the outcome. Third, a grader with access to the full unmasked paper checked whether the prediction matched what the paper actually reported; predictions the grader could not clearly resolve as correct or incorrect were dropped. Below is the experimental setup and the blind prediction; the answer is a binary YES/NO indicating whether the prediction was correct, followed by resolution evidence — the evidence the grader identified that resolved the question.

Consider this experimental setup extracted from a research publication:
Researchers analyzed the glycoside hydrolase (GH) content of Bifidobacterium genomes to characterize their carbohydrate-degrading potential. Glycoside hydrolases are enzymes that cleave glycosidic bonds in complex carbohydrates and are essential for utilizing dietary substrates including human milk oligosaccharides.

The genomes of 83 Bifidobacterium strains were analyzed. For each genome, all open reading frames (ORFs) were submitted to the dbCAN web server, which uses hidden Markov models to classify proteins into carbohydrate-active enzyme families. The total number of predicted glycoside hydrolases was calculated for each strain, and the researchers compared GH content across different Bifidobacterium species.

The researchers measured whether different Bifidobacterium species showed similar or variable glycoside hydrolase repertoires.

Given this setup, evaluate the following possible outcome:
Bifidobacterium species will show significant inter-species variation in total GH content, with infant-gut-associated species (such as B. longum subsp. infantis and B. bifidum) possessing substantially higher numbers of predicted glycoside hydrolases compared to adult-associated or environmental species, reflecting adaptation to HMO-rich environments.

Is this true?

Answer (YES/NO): NO